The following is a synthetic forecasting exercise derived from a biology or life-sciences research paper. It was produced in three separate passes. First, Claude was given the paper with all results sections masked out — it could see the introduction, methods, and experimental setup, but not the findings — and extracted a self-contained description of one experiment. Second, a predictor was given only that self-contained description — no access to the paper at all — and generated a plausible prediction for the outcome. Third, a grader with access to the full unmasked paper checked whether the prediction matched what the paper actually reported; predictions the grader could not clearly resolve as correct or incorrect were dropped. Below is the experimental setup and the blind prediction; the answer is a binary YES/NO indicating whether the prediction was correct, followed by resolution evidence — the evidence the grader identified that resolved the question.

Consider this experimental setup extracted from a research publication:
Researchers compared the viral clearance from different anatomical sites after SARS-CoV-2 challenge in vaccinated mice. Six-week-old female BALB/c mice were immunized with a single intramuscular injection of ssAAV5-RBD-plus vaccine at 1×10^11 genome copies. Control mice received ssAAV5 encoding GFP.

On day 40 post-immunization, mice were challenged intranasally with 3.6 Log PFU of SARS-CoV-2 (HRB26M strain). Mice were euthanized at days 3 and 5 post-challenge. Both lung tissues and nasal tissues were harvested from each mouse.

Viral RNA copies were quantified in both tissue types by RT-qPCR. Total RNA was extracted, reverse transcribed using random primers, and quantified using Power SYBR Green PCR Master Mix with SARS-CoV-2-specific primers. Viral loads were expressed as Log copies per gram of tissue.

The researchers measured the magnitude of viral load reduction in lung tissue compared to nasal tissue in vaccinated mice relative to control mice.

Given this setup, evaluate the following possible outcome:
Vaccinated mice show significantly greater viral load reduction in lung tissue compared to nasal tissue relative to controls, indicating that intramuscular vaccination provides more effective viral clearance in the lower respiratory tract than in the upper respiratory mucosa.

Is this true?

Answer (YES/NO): YES